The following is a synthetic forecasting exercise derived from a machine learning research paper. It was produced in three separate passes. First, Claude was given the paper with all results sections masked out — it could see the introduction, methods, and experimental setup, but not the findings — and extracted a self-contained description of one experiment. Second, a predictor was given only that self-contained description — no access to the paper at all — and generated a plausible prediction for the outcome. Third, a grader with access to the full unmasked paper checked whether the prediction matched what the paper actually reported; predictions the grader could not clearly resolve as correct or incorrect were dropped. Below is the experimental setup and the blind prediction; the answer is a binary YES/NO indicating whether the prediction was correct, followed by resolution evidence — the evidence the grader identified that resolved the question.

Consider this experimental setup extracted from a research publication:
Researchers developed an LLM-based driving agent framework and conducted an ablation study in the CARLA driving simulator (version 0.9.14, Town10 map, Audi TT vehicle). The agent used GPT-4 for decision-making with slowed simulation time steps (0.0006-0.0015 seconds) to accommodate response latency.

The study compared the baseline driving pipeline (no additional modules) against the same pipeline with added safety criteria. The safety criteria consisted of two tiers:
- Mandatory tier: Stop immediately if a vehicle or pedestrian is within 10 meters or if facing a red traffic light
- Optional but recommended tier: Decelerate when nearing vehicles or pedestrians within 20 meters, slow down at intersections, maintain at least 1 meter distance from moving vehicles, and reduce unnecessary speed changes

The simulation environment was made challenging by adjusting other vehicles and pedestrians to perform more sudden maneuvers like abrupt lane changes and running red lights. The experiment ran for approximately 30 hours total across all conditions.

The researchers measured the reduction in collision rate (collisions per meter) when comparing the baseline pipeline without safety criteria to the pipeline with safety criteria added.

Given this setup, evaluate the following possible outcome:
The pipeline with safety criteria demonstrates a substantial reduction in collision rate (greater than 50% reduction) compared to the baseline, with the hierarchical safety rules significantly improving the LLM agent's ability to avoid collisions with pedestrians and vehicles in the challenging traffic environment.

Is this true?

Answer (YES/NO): YES